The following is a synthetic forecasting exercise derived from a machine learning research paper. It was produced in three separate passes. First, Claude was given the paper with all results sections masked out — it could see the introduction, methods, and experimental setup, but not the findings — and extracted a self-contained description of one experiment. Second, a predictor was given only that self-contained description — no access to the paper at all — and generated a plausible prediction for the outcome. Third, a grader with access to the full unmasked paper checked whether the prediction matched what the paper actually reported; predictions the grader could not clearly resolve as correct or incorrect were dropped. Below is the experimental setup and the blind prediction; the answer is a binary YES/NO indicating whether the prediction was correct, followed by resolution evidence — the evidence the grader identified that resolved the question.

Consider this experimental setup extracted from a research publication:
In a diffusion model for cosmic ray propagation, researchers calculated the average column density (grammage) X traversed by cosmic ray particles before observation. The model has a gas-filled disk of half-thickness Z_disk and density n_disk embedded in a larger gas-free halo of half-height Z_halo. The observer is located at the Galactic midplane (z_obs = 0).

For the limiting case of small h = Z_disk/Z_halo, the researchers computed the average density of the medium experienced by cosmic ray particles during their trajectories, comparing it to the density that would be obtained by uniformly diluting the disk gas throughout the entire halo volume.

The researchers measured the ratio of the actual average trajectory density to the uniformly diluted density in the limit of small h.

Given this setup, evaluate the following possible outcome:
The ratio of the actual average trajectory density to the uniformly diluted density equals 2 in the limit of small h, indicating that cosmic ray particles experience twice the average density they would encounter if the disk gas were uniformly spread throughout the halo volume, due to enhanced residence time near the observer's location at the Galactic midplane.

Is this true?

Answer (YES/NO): NO